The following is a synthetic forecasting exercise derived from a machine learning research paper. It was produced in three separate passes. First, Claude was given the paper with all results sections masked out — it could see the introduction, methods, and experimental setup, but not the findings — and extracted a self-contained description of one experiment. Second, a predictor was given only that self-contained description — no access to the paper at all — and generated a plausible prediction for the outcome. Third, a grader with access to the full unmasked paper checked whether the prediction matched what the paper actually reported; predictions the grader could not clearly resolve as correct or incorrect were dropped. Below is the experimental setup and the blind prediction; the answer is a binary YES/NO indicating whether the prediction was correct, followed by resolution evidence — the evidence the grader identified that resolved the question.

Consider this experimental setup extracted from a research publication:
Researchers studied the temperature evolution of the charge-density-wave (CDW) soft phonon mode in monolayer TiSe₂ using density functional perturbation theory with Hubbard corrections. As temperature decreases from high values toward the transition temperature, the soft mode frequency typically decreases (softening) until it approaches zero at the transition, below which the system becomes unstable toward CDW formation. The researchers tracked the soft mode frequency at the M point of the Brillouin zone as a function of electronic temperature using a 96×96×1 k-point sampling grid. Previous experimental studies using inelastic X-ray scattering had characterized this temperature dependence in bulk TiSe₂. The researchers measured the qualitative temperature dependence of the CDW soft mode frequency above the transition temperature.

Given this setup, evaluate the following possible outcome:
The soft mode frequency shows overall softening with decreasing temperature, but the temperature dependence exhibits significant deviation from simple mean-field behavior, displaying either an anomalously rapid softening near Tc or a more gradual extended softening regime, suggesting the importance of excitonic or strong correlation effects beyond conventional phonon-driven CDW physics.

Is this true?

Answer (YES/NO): NO